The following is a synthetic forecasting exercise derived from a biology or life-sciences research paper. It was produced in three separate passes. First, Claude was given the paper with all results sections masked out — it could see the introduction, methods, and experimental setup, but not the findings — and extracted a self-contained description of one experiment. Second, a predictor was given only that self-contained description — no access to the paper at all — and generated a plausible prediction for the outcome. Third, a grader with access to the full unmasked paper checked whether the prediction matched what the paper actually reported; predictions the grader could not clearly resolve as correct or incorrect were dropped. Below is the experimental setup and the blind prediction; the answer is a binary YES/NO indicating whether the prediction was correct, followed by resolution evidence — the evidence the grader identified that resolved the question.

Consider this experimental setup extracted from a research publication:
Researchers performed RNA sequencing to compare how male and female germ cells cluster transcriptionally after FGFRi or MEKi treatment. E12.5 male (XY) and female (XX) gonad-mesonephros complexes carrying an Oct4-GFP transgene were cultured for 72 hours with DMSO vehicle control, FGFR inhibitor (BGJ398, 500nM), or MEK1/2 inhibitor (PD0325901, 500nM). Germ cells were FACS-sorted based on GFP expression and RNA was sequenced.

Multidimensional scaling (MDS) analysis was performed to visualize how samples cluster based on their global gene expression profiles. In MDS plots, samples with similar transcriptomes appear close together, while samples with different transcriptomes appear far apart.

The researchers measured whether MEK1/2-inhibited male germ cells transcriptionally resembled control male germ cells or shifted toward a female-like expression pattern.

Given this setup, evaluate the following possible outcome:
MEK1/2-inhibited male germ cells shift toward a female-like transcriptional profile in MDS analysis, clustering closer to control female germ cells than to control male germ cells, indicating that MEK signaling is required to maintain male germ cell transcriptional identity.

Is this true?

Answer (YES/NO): NO